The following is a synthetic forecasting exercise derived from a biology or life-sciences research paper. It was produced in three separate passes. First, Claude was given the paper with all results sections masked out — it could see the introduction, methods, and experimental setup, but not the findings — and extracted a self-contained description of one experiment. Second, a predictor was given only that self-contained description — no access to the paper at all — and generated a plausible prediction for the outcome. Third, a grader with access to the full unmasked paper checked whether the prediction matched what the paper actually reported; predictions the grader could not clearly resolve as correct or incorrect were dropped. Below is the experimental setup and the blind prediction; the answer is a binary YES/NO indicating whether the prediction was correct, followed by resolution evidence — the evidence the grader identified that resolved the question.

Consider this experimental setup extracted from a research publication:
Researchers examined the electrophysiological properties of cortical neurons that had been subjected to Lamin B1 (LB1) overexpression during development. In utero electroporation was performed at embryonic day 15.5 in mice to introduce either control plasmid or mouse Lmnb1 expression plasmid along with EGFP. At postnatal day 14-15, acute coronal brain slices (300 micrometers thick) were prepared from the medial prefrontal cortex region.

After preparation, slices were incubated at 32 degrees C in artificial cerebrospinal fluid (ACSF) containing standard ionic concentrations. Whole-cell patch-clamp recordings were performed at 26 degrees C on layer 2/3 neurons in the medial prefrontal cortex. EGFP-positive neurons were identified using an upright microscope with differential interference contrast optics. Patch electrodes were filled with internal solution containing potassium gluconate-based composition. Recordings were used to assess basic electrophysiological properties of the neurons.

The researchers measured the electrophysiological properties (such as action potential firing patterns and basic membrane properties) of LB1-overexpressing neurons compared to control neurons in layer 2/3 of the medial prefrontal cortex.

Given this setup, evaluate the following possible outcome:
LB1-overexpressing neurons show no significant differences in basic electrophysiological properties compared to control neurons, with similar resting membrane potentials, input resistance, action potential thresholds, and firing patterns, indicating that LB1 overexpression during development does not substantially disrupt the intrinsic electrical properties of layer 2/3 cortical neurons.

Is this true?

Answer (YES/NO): YES